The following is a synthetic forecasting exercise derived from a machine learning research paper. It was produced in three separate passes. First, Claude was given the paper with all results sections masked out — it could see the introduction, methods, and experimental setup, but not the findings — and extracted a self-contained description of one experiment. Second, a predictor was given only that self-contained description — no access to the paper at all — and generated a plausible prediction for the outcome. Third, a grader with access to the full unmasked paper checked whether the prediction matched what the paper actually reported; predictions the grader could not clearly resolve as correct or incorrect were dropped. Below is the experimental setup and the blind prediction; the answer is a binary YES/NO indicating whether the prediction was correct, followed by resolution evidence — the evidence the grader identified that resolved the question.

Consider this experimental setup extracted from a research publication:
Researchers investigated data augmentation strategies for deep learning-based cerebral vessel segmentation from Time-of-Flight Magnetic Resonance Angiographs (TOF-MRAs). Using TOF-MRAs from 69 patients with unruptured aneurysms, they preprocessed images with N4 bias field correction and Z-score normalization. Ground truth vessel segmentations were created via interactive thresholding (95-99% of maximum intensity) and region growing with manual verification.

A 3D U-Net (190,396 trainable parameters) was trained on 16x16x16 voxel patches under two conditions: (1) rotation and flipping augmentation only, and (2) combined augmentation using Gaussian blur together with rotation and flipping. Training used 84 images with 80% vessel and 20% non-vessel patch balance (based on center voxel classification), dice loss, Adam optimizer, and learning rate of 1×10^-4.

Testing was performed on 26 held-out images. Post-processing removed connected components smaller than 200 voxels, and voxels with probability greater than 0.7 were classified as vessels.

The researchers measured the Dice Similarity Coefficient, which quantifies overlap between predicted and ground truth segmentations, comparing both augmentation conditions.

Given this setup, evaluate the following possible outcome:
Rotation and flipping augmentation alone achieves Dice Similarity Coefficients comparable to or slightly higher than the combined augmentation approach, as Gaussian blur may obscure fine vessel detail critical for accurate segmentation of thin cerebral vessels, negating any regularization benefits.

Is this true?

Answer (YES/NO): NO